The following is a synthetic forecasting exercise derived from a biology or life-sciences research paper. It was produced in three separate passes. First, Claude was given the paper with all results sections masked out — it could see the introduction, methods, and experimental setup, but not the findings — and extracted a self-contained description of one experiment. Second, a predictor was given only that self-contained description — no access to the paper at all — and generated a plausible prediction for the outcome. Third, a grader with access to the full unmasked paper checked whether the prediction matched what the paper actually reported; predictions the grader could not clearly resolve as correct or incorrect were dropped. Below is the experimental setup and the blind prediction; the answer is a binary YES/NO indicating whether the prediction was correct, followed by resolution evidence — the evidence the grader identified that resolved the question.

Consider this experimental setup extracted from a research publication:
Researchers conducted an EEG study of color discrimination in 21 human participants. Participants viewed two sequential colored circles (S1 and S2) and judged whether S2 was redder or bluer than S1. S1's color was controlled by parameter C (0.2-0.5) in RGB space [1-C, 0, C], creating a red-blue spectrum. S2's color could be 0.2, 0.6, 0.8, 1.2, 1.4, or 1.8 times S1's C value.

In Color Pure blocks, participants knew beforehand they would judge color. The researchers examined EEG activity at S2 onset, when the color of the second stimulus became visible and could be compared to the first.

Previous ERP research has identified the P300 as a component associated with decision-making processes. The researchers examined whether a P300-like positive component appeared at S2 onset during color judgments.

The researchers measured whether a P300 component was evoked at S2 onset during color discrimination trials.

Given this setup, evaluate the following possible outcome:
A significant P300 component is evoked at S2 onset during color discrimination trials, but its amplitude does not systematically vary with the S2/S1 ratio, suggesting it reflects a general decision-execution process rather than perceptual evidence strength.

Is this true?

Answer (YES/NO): YES